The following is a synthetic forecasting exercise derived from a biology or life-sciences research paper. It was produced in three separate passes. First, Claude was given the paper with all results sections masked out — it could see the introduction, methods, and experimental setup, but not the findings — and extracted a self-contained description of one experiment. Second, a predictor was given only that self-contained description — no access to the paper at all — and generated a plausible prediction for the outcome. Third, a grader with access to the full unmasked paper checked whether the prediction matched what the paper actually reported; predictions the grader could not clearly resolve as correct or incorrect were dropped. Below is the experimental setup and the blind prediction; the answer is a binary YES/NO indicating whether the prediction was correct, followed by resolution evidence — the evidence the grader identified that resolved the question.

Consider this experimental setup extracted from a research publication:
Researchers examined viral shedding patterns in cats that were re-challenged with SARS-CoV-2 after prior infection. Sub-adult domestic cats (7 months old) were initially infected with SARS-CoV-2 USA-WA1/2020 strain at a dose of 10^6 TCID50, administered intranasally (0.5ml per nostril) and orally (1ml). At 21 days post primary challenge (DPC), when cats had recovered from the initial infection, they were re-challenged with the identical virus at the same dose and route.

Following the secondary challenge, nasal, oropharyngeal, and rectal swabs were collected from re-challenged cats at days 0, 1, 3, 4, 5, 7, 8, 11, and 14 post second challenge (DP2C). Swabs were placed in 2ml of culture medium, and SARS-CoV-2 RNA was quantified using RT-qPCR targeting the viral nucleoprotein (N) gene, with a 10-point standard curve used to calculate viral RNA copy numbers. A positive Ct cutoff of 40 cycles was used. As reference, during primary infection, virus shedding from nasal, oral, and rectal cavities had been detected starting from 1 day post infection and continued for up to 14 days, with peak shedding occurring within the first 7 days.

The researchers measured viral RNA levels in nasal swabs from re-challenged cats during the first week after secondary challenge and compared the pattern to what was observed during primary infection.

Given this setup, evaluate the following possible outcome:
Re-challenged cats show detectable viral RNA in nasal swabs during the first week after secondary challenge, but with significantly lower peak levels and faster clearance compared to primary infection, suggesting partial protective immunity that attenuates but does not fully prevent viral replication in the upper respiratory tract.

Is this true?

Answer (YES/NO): YES